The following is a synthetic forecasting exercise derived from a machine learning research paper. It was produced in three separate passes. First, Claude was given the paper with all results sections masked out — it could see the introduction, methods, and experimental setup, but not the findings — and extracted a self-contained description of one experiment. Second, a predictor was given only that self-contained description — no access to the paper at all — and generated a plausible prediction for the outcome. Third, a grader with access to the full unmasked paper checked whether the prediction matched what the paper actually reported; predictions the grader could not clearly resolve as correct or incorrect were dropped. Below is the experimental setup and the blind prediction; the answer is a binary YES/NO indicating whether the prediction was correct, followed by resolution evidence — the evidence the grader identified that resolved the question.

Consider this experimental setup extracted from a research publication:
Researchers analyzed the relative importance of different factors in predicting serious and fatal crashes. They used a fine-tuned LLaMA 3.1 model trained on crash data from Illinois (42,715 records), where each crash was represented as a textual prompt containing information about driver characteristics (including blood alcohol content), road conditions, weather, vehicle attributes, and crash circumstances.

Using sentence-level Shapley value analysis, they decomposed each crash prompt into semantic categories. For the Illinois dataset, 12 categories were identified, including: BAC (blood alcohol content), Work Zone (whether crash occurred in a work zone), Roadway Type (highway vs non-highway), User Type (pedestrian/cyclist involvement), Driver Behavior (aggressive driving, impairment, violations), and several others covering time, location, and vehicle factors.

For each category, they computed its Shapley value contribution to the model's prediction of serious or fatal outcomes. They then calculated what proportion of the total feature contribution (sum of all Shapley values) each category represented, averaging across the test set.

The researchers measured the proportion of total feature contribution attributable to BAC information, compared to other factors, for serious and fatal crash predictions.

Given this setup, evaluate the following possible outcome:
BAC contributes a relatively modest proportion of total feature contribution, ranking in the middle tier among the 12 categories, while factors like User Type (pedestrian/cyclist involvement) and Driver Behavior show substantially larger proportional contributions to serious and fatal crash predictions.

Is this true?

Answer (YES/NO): NO